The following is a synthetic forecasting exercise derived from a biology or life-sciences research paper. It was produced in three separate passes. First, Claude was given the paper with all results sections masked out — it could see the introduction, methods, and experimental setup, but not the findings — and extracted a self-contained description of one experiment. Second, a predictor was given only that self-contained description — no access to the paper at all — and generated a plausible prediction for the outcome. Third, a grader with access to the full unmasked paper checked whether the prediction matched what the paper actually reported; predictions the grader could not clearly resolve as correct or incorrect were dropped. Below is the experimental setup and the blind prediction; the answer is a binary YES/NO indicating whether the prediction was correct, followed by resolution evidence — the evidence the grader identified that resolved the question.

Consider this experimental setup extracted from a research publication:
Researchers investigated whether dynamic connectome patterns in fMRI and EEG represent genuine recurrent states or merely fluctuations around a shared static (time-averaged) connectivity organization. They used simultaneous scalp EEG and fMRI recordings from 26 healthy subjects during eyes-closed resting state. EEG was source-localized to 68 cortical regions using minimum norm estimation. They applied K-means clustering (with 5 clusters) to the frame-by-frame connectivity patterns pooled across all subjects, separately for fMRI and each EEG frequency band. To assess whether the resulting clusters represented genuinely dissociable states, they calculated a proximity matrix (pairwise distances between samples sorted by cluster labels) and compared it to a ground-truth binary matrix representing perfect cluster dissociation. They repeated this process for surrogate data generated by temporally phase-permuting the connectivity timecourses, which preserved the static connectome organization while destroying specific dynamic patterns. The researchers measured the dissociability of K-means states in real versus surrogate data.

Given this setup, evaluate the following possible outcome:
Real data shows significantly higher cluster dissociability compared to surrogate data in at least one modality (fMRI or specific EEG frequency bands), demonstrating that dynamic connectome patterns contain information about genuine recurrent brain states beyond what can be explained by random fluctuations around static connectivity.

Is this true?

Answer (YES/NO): YES